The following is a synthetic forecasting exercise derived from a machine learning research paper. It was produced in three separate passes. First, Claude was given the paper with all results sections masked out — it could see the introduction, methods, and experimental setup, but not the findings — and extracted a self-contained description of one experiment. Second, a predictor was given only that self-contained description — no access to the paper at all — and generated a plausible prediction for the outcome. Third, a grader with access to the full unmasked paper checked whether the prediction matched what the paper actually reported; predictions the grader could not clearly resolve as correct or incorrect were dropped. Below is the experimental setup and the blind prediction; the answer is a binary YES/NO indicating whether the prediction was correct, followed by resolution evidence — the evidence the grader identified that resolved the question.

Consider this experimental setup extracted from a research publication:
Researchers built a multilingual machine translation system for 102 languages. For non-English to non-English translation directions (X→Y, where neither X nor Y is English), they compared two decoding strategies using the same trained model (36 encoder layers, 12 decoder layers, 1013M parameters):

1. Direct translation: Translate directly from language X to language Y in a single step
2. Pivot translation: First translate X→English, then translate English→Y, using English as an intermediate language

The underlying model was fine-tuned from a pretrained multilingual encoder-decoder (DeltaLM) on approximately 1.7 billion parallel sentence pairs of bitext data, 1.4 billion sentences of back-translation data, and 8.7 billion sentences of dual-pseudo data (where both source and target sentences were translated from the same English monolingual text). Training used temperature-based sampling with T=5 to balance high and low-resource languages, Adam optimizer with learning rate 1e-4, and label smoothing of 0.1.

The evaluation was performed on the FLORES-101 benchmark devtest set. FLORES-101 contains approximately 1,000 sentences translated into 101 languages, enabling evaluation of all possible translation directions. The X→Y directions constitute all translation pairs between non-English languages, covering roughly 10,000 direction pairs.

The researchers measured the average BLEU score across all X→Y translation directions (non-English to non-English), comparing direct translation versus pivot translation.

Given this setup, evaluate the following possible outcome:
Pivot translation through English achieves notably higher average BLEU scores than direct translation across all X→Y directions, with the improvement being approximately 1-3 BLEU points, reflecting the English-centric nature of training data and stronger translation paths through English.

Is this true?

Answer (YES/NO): YES